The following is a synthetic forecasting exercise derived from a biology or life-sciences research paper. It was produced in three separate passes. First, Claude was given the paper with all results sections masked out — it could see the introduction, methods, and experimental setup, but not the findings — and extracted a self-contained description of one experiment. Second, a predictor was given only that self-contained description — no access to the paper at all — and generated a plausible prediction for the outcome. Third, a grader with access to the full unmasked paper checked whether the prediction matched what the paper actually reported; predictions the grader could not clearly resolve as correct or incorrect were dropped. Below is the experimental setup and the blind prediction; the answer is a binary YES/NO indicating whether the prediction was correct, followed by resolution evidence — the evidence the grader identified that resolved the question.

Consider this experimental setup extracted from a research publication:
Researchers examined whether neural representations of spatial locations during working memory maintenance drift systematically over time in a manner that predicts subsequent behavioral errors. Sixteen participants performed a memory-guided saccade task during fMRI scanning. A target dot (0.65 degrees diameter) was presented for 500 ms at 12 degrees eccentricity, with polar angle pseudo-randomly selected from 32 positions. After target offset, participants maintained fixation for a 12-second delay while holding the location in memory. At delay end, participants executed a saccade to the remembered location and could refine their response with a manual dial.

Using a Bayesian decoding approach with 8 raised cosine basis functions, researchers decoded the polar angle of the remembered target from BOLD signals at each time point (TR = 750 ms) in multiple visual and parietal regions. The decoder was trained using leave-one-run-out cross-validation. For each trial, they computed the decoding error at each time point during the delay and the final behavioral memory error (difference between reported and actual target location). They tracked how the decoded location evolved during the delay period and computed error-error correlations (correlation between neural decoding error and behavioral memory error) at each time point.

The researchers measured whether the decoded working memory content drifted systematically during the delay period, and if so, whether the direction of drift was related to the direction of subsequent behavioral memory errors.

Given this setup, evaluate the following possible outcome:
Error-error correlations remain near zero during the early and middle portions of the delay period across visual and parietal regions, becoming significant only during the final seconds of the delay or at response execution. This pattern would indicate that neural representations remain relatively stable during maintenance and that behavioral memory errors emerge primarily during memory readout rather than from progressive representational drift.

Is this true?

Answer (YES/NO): NO